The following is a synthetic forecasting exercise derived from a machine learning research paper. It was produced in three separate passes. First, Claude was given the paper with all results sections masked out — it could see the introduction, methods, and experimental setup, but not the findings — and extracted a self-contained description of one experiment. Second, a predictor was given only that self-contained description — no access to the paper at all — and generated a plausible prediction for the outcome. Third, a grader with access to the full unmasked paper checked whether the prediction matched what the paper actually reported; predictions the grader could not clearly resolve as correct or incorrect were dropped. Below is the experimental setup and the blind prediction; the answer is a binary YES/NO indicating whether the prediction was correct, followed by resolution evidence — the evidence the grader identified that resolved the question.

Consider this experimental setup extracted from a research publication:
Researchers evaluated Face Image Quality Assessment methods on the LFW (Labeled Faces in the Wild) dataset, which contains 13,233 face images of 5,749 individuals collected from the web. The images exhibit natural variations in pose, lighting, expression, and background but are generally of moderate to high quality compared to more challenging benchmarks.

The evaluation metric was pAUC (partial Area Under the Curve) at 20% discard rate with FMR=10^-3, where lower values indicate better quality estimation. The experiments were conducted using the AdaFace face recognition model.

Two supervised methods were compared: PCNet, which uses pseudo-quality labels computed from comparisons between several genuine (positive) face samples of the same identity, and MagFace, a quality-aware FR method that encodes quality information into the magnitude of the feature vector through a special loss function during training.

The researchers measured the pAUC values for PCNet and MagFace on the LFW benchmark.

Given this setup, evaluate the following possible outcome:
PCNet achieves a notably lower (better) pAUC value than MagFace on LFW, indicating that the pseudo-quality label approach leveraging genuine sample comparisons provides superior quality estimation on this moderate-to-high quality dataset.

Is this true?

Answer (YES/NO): NO